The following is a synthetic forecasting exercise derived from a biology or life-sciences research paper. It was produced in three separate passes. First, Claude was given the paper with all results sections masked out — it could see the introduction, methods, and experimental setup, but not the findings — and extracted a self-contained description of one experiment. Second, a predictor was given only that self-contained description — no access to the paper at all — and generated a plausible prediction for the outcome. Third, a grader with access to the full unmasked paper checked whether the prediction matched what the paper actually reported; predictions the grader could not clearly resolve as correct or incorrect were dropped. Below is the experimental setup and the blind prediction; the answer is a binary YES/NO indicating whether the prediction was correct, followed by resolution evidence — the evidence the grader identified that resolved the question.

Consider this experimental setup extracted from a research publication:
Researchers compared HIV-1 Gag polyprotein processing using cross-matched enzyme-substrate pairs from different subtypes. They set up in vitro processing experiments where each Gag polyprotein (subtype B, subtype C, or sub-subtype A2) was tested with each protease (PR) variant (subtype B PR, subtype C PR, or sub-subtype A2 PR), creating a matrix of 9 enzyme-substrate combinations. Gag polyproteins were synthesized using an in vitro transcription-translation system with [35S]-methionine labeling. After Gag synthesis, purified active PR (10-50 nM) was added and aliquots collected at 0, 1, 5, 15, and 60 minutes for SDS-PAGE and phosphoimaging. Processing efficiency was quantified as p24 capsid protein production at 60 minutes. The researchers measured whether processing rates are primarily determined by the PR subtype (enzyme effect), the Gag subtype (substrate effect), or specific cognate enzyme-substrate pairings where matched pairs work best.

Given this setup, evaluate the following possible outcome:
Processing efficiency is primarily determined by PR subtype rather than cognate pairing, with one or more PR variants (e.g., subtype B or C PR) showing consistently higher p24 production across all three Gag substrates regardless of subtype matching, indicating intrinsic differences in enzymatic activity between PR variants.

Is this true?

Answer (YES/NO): NO